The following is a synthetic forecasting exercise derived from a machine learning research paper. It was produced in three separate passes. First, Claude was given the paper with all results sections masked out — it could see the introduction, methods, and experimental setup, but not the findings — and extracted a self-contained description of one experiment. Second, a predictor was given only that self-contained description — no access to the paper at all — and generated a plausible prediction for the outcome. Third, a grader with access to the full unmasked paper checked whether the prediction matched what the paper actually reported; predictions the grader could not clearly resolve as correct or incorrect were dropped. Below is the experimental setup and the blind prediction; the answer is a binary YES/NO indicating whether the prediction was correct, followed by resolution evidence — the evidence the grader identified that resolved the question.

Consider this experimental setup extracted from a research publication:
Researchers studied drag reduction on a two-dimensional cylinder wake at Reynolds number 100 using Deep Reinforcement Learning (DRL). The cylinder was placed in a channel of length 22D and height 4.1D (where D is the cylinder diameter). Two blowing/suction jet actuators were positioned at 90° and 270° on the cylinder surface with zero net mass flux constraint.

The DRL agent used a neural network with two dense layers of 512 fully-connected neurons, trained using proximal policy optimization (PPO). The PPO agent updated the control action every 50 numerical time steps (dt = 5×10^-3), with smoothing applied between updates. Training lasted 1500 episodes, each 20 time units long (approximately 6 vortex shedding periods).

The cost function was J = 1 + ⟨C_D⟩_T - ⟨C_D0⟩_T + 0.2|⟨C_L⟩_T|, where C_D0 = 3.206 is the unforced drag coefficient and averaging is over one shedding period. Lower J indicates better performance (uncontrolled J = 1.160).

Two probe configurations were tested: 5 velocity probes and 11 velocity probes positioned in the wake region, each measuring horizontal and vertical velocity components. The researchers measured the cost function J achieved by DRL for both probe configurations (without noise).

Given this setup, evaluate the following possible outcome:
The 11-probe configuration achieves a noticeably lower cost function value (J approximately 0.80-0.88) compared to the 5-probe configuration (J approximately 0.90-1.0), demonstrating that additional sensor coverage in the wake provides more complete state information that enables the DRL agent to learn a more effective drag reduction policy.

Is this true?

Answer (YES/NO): YES